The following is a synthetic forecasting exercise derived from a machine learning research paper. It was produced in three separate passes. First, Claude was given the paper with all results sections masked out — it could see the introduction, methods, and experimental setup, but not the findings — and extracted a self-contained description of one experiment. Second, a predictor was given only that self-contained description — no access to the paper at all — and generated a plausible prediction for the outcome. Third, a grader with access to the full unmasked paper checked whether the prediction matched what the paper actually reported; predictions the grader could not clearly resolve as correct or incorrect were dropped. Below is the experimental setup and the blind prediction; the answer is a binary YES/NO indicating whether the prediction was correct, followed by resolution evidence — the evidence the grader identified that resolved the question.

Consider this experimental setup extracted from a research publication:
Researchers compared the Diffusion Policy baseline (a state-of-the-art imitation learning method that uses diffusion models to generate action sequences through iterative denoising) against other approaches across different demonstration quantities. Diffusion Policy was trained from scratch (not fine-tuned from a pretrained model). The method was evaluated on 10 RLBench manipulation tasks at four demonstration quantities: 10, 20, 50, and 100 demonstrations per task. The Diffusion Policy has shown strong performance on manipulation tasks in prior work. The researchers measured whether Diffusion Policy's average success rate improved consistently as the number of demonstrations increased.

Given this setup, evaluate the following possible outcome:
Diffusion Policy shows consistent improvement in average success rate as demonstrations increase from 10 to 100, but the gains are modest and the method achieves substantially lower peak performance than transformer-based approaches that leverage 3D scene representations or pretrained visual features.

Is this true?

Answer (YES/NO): NO